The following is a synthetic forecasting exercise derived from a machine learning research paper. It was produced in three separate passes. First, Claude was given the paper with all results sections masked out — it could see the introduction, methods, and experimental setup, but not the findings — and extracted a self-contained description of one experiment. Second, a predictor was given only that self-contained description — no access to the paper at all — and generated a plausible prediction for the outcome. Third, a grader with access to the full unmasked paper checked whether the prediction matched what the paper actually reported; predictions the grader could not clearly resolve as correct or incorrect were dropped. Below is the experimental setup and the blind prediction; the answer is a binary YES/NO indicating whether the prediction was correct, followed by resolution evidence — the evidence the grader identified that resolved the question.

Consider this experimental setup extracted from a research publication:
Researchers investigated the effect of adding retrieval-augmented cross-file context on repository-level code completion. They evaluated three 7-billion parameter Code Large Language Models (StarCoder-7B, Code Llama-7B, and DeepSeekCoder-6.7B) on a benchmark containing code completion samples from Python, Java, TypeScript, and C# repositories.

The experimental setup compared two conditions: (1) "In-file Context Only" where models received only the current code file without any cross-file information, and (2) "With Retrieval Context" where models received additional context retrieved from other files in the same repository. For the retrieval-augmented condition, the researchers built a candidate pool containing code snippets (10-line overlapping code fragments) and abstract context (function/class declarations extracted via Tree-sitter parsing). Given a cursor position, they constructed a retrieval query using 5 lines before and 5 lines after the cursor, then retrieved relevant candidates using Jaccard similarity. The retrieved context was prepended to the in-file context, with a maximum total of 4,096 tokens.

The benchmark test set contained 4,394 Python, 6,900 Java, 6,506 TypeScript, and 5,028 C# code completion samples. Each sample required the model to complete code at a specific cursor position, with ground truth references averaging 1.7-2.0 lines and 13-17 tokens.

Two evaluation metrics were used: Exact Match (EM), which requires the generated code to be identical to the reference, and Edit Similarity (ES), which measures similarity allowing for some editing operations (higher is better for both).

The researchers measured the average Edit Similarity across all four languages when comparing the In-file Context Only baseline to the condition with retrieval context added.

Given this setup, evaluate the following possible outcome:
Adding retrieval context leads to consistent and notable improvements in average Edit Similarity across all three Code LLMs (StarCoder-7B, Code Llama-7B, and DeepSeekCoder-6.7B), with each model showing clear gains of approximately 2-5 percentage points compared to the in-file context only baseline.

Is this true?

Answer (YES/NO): NO